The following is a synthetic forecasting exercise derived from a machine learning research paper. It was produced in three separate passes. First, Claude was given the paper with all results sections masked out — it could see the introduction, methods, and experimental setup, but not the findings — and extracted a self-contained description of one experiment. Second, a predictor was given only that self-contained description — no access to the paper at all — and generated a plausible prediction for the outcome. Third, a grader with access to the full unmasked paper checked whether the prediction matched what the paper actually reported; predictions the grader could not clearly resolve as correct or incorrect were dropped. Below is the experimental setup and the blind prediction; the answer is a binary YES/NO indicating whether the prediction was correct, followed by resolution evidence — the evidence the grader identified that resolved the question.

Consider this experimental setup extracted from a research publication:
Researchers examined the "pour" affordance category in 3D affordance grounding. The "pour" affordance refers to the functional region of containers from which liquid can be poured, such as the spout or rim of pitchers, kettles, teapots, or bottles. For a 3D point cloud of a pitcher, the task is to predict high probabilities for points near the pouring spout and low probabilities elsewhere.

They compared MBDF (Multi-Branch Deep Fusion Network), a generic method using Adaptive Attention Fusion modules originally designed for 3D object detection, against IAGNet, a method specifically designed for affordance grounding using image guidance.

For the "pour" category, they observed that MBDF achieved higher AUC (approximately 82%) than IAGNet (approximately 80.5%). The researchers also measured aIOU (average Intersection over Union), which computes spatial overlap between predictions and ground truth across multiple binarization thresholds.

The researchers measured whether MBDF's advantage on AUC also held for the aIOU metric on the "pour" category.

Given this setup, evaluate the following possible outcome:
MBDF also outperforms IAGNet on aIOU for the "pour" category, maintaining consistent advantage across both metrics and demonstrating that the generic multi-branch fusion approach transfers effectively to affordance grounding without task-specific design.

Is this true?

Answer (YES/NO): NO